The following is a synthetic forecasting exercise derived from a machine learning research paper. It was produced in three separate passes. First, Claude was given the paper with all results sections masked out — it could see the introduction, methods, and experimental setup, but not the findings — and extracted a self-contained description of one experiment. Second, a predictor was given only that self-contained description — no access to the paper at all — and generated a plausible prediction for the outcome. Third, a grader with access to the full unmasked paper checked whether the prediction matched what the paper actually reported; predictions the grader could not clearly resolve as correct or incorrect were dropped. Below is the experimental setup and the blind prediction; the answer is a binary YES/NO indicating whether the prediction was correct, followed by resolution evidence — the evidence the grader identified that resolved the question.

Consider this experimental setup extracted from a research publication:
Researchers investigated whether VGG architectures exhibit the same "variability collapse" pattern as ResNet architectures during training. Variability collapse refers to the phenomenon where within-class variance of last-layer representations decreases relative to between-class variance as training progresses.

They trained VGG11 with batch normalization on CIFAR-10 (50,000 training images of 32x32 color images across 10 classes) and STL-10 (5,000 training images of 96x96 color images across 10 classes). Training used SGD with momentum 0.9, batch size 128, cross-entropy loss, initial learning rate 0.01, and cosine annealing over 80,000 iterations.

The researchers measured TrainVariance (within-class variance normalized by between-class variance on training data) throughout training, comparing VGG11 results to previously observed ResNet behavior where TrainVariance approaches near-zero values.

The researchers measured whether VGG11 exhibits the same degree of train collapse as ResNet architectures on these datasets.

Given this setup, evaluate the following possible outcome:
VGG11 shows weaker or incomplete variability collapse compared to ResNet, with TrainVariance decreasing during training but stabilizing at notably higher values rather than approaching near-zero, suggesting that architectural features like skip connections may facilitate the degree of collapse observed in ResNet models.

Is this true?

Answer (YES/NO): YES